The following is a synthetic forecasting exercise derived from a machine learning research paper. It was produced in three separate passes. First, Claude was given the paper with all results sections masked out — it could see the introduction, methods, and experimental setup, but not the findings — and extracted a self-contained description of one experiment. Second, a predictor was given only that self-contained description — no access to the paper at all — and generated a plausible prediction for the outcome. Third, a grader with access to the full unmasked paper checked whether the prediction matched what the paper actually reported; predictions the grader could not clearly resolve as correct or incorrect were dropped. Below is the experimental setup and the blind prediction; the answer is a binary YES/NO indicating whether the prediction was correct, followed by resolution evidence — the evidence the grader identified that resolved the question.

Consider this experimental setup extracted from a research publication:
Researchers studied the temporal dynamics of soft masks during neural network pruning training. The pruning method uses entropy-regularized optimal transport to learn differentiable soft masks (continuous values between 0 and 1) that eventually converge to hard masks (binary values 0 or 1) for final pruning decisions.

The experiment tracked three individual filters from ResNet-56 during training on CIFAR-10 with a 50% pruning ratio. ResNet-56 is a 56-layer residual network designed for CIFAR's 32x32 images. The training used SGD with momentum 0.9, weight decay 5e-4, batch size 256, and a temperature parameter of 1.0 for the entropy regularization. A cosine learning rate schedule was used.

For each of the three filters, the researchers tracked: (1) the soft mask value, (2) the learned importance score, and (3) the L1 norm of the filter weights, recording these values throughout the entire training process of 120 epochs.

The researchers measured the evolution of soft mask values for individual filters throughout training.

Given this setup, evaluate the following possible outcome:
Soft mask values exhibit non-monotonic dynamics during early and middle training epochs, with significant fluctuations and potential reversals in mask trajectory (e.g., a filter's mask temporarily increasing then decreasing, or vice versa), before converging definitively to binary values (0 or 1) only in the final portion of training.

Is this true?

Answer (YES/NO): YES